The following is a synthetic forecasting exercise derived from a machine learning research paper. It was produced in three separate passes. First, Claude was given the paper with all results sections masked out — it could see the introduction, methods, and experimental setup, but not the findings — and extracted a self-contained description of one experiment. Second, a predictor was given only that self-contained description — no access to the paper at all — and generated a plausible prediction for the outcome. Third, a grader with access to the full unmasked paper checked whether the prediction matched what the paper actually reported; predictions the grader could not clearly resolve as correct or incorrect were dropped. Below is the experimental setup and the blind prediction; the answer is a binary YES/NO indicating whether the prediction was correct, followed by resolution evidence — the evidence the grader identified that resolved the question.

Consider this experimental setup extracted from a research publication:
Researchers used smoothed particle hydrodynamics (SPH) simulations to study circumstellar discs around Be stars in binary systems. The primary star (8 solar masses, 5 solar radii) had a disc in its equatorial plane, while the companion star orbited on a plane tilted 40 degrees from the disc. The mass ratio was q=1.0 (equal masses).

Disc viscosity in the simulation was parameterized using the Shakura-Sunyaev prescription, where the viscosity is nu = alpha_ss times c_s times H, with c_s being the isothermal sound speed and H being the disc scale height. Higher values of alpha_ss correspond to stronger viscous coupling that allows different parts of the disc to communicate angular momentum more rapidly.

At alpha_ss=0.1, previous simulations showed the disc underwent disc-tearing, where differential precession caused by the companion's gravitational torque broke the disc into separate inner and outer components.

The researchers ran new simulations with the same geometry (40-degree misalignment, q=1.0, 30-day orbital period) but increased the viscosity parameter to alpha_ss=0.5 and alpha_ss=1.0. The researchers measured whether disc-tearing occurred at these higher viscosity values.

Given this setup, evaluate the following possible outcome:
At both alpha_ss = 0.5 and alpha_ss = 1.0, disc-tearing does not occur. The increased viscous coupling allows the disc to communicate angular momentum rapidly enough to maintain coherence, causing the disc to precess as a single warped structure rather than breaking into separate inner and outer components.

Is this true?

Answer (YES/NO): YES